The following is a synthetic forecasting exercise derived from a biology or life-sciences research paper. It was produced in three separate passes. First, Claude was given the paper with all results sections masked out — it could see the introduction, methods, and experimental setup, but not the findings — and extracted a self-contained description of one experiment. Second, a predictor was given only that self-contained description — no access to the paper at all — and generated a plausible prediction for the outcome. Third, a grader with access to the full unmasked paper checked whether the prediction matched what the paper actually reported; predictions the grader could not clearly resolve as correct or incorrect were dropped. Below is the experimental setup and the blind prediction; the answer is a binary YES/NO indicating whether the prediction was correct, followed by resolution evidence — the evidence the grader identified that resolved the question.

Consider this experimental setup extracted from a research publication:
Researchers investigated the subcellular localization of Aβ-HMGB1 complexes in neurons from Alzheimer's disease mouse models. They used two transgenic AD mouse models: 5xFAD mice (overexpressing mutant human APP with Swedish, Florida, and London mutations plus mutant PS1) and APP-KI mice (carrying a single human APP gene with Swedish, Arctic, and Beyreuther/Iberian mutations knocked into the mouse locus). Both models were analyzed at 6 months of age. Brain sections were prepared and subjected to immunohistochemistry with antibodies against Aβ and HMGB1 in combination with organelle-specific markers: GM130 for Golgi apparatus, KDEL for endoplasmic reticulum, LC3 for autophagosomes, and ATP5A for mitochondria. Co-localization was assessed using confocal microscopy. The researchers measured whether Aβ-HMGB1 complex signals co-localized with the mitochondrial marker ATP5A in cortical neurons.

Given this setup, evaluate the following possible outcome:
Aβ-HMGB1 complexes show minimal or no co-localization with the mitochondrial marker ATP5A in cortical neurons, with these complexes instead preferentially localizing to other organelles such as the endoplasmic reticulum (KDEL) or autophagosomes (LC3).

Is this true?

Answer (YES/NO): YES